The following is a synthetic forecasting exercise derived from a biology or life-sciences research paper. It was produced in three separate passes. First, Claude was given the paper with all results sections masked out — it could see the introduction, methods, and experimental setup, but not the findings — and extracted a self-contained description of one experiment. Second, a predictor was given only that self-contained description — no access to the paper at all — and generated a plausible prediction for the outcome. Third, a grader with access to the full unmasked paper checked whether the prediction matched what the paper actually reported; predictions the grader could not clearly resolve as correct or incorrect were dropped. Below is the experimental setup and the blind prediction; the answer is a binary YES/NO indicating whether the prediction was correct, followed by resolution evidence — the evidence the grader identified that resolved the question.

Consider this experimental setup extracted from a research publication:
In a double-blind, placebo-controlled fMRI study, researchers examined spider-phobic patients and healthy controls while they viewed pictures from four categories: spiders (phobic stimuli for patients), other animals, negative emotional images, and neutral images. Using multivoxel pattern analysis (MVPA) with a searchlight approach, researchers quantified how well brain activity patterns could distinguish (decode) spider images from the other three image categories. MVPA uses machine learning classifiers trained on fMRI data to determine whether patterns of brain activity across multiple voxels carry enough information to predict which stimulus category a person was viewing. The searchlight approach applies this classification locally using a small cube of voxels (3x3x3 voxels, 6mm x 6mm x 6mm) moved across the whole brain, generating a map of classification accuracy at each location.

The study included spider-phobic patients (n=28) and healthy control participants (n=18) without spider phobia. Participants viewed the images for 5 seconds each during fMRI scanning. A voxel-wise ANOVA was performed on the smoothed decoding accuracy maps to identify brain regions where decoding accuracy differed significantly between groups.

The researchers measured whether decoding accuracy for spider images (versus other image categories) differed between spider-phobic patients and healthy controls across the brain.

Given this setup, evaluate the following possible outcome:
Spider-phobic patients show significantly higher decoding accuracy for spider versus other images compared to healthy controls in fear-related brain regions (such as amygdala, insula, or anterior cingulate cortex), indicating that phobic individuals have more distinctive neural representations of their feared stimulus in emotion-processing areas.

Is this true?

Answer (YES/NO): YES